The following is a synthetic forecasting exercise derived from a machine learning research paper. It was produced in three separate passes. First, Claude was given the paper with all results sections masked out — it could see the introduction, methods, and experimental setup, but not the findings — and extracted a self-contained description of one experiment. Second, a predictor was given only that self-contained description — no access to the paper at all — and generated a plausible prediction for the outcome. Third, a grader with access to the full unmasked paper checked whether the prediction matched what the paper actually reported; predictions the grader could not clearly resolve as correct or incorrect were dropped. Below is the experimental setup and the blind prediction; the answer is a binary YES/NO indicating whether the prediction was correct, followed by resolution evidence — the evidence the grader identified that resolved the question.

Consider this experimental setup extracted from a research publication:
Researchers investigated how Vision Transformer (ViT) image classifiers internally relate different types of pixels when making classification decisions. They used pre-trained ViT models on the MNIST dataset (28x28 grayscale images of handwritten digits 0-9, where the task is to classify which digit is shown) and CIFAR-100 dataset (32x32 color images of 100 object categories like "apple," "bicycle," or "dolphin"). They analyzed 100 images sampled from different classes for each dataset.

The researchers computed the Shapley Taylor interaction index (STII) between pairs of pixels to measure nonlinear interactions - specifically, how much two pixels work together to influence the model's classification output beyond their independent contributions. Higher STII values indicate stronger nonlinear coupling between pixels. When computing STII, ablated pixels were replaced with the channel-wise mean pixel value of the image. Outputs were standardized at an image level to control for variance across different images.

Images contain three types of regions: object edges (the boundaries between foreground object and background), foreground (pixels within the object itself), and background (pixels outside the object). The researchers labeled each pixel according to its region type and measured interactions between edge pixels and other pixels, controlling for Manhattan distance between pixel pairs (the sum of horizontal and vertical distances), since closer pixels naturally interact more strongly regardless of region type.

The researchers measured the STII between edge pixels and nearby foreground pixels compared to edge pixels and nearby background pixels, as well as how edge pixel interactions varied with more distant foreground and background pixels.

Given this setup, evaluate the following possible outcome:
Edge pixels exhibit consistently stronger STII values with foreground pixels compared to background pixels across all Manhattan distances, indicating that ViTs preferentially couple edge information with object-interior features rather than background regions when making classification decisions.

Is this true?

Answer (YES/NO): NO